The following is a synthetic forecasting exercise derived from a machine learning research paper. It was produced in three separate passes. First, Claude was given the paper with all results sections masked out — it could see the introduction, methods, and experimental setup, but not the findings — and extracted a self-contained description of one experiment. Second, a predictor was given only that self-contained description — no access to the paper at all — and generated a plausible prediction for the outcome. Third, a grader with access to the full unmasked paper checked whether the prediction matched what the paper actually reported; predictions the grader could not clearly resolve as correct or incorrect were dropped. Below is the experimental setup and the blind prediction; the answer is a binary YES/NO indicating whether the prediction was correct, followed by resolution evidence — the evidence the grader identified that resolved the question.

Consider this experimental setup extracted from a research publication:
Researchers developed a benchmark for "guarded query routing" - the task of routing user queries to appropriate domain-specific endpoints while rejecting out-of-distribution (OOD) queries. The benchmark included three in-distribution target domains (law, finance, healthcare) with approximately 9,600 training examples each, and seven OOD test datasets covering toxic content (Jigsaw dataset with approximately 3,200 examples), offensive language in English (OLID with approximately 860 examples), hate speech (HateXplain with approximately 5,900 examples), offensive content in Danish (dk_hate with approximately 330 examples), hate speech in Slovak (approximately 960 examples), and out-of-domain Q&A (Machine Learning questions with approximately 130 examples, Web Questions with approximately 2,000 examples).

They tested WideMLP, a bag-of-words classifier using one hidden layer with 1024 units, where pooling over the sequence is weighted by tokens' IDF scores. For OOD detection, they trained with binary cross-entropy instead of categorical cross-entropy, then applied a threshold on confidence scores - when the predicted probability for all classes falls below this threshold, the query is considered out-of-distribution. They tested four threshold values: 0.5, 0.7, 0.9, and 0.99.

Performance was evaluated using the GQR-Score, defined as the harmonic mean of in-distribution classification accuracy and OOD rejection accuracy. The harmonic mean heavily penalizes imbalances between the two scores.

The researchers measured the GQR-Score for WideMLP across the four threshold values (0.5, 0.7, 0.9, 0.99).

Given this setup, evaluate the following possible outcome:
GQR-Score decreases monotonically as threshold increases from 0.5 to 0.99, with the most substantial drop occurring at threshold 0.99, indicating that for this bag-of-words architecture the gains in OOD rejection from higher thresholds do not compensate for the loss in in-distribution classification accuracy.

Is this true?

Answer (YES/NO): NO